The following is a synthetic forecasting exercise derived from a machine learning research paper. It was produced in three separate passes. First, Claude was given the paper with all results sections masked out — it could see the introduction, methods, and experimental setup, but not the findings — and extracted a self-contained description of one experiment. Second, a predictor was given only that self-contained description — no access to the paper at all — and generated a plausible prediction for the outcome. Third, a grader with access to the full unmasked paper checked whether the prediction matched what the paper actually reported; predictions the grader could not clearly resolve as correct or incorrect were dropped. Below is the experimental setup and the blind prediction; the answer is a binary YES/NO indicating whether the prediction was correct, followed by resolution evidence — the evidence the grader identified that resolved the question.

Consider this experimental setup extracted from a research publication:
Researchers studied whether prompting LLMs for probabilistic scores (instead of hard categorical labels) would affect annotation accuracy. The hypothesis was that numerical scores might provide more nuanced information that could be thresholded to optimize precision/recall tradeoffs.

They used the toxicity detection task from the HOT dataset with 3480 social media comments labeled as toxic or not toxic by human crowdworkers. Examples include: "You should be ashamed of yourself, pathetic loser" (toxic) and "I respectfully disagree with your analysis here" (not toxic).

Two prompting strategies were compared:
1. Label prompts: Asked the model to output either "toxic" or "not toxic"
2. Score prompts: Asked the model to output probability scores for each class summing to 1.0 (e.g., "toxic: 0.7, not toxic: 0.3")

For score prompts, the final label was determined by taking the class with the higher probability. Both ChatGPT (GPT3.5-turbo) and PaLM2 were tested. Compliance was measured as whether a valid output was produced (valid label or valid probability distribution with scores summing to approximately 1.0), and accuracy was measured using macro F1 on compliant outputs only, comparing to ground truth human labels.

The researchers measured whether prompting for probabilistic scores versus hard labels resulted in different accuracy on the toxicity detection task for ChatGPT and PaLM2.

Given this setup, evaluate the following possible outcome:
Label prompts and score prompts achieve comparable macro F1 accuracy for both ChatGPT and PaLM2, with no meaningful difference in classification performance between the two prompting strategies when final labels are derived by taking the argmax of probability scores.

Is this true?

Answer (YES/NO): NO